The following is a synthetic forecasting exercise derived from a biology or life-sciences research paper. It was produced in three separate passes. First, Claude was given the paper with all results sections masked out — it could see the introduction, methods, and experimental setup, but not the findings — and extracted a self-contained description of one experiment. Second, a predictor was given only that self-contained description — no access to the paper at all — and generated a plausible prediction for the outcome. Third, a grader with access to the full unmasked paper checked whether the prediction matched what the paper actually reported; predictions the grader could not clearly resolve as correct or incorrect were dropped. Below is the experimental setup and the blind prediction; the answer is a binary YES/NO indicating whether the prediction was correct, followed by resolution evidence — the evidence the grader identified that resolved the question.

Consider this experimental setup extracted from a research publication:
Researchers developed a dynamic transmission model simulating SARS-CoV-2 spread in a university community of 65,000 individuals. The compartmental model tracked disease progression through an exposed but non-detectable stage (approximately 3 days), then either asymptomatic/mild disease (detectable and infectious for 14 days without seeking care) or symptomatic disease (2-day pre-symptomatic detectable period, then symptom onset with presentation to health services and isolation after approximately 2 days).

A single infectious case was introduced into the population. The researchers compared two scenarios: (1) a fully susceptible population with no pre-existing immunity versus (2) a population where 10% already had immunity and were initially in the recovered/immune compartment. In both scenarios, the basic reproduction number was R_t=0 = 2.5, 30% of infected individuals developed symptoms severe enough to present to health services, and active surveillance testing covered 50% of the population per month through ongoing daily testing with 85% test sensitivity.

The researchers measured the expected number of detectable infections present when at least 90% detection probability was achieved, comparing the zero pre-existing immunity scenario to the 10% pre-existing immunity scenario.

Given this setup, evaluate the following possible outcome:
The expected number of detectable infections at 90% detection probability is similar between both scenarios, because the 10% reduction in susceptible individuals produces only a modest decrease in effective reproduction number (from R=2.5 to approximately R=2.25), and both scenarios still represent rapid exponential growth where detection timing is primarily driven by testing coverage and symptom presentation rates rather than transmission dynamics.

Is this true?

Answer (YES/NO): YES